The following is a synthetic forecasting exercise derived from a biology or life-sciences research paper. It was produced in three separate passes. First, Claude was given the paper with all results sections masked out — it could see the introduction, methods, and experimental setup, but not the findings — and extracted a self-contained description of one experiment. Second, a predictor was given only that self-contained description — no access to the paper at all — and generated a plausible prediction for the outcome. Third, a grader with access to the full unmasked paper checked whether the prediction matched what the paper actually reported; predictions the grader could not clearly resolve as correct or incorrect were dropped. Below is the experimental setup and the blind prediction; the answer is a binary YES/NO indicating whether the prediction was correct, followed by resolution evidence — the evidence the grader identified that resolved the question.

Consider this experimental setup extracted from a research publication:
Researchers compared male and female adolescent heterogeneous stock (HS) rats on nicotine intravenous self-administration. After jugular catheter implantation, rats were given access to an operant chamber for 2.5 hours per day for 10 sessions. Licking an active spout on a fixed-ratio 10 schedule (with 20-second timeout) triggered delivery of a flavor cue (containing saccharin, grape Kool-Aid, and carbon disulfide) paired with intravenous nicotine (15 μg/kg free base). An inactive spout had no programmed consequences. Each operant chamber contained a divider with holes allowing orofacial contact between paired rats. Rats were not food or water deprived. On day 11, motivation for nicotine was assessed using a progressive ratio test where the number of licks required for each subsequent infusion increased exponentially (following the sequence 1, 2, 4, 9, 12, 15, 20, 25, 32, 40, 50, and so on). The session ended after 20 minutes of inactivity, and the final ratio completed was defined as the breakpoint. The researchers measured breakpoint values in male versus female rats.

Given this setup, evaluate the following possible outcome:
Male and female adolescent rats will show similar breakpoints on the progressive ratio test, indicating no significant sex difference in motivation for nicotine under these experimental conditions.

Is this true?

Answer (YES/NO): NO